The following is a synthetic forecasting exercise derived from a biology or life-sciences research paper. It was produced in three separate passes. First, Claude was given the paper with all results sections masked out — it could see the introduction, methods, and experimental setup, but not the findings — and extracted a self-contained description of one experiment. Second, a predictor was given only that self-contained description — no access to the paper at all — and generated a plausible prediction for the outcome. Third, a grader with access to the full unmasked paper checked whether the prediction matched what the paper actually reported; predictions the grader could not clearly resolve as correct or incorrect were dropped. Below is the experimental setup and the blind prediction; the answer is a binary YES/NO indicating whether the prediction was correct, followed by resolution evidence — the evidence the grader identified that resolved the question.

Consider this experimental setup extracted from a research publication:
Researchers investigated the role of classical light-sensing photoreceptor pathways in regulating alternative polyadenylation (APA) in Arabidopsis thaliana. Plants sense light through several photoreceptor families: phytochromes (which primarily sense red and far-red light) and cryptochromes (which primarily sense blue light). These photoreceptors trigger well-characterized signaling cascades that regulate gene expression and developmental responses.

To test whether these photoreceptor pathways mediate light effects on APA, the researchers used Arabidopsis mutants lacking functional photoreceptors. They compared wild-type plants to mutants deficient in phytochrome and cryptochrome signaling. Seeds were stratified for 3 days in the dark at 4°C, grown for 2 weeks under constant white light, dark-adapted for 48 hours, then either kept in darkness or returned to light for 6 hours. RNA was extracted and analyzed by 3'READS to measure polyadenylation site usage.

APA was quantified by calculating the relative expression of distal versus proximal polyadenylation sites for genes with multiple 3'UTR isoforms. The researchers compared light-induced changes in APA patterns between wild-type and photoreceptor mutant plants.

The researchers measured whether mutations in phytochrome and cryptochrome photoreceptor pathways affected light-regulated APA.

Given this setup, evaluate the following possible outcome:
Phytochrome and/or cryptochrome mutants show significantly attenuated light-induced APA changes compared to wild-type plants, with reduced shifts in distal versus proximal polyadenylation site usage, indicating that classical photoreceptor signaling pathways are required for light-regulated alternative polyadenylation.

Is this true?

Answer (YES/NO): NO